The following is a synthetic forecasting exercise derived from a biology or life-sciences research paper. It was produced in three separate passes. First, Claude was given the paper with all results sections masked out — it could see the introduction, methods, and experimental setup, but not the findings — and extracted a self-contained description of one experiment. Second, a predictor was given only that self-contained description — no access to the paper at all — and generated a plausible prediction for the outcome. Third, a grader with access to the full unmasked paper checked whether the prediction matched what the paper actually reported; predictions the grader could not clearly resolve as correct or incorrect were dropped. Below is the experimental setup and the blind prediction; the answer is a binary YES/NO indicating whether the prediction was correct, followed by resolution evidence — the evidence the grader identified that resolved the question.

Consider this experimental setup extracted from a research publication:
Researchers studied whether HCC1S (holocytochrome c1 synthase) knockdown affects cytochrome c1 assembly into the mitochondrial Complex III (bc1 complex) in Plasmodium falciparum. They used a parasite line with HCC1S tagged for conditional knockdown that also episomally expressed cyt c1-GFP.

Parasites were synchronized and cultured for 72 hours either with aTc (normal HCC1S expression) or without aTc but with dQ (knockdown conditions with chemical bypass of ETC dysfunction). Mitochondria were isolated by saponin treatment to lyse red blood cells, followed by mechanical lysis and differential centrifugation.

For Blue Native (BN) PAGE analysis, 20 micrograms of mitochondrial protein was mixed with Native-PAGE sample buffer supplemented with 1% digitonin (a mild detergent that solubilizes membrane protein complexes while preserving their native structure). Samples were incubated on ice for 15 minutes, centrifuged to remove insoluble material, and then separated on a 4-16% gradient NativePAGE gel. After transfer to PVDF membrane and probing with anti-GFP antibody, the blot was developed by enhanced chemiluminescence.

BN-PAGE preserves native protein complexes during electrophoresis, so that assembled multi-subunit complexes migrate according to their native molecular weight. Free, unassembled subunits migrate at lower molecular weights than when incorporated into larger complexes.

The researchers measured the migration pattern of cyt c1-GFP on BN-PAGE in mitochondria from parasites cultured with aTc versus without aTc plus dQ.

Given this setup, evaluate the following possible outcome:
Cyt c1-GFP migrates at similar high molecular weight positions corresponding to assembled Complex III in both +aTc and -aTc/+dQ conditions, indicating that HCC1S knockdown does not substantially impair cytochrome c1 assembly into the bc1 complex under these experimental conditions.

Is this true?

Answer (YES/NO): NO